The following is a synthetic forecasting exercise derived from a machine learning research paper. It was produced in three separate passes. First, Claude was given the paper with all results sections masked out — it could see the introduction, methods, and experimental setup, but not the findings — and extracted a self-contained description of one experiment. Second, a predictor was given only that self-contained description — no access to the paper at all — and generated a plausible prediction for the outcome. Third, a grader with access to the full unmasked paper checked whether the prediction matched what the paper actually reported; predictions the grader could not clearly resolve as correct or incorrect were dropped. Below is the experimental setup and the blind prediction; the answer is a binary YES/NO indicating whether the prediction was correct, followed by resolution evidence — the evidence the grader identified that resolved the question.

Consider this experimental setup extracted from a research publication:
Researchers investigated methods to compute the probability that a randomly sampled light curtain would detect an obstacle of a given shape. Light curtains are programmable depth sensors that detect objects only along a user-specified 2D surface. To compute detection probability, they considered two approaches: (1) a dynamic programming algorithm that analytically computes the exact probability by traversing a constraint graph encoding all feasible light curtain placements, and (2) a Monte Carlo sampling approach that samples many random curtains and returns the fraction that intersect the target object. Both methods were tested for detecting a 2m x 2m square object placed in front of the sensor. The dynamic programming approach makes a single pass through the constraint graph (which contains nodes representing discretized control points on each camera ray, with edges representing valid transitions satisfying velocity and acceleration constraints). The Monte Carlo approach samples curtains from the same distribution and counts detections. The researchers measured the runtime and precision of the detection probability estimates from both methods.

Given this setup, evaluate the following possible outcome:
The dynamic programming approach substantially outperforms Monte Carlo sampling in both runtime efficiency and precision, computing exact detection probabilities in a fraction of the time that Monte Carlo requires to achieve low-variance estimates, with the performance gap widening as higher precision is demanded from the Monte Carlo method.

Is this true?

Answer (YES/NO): YES